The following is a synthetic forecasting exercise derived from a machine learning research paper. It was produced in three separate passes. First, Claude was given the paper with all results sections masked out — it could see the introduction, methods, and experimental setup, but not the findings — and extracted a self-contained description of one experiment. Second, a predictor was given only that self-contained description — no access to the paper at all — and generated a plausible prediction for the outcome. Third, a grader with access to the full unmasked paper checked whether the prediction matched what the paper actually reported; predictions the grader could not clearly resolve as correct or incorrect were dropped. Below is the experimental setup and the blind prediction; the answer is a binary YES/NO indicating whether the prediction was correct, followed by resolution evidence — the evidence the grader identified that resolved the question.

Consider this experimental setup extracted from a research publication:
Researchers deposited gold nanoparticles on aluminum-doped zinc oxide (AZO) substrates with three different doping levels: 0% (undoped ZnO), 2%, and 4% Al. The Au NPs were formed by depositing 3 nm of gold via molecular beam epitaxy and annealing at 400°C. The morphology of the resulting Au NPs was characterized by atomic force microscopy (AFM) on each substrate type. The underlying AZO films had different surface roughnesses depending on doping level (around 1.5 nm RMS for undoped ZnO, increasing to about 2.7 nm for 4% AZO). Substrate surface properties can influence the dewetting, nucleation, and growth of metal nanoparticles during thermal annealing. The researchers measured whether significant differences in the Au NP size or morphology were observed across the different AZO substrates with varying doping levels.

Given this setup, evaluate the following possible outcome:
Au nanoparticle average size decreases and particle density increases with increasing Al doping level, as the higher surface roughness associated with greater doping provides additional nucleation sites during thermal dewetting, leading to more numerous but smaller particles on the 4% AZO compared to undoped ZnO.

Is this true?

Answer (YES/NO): NO